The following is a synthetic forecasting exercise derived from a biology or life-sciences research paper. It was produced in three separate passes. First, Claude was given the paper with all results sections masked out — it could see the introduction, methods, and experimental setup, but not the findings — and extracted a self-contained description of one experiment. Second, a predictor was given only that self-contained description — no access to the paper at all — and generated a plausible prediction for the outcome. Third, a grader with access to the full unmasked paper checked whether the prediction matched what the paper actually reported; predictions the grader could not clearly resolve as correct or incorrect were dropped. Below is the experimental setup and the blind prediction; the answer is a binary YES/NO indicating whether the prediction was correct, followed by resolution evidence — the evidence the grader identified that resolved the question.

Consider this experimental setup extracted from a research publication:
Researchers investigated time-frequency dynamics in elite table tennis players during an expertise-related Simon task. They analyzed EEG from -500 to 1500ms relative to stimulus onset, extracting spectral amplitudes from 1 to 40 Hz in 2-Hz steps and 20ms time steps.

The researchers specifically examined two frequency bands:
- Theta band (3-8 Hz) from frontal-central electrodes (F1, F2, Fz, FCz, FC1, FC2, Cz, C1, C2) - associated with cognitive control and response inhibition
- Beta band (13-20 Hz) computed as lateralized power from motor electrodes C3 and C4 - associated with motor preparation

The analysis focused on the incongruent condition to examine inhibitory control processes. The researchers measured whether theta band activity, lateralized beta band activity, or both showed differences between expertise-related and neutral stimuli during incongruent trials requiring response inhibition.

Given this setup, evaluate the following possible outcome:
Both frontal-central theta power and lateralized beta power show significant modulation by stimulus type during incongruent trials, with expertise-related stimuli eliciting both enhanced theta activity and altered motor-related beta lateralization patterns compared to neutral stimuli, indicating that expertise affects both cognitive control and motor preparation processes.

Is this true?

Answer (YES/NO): YES